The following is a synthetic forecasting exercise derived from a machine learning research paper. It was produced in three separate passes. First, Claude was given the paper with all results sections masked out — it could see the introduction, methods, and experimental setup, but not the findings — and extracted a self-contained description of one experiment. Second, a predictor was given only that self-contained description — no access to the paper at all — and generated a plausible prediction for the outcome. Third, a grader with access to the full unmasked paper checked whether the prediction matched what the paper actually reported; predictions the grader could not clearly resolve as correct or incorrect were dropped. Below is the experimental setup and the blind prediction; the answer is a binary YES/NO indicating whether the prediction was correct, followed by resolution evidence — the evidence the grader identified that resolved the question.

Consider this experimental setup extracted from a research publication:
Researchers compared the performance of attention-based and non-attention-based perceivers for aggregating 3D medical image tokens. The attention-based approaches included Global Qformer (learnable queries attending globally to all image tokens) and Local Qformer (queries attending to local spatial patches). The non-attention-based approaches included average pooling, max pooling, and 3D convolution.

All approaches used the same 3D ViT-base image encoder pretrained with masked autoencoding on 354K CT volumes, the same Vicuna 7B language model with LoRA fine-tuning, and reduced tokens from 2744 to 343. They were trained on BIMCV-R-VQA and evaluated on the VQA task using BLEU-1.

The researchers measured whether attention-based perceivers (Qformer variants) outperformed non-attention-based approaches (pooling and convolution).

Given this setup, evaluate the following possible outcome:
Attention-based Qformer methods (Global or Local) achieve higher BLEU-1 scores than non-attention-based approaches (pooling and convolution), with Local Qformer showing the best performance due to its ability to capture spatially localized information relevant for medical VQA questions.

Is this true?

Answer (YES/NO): NO